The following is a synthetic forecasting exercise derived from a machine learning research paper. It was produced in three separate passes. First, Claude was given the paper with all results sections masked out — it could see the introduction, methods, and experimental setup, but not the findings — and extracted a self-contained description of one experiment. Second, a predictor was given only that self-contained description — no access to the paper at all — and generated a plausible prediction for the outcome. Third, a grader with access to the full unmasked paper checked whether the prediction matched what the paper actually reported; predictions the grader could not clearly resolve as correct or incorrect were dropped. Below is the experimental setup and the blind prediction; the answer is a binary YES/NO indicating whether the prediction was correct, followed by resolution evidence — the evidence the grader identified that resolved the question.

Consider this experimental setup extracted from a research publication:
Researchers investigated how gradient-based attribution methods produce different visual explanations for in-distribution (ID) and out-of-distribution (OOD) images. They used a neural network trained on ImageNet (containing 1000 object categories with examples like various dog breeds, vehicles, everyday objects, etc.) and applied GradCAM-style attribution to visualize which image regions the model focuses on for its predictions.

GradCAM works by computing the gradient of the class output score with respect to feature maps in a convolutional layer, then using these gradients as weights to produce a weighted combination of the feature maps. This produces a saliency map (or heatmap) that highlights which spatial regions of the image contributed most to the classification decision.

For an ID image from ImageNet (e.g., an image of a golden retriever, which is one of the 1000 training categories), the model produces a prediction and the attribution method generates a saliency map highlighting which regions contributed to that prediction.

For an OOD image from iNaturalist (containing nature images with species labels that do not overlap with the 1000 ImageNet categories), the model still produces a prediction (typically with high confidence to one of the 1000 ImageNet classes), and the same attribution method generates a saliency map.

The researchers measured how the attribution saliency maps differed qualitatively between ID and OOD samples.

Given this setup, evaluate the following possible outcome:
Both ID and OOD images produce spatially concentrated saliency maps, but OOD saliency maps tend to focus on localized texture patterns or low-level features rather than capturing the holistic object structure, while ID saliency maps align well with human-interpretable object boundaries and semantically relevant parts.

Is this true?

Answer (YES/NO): NO